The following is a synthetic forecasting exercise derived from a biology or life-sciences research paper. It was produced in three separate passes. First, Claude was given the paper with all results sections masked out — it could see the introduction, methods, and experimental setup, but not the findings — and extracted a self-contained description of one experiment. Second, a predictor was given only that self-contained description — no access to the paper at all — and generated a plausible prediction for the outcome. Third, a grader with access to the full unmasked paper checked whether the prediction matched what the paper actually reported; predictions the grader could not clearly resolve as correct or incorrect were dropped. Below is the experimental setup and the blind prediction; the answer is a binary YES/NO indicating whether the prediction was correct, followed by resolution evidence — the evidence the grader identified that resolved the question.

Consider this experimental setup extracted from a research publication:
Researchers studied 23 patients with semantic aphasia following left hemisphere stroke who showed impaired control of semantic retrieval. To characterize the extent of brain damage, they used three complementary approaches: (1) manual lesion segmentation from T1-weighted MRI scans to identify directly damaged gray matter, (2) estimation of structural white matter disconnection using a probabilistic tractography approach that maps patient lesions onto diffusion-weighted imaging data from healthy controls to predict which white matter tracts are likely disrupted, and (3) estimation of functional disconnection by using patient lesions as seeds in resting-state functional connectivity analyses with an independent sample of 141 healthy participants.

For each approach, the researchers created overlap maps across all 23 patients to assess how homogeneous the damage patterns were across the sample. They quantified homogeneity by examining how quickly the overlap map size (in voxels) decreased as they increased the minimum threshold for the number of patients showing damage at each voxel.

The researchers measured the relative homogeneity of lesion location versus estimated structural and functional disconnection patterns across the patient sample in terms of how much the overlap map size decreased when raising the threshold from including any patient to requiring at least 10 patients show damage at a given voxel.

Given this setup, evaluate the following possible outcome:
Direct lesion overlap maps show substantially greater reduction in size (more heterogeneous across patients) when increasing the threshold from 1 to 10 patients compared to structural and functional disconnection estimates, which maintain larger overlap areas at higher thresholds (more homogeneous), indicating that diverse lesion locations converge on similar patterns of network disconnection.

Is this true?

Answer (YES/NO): YES